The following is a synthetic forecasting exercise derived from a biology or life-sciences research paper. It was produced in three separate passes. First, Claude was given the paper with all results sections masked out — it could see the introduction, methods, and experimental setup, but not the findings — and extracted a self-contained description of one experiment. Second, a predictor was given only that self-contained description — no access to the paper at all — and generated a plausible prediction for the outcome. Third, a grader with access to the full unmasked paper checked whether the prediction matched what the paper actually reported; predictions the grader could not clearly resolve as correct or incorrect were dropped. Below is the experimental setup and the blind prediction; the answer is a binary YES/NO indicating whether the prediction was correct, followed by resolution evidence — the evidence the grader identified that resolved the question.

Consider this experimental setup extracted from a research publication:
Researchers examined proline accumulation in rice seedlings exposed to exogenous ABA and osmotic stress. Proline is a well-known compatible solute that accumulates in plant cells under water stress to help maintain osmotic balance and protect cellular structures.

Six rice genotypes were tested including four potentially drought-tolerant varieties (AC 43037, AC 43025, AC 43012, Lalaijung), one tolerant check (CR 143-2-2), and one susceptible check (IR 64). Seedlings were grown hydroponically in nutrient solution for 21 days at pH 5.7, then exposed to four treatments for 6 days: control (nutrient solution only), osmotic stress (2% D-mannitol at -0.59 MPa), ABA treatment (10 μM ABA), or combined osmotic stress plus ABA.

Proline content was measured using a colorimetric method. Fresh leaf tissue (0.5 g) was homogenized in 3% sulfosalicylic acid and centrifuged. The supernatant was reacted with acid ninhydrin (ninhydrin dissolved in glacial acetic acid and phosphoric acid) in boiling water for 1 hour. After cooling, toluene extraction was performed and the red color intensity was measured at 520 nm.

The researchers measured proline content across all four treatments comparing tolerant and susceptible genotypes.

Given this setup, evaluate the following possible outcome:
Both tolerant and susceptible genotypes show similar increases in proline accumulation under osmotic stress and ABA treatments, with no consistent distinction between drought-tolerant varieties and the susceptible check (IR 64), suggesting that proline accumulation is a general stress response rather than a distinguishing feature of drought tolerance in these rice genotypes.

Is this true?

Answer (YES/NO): NO